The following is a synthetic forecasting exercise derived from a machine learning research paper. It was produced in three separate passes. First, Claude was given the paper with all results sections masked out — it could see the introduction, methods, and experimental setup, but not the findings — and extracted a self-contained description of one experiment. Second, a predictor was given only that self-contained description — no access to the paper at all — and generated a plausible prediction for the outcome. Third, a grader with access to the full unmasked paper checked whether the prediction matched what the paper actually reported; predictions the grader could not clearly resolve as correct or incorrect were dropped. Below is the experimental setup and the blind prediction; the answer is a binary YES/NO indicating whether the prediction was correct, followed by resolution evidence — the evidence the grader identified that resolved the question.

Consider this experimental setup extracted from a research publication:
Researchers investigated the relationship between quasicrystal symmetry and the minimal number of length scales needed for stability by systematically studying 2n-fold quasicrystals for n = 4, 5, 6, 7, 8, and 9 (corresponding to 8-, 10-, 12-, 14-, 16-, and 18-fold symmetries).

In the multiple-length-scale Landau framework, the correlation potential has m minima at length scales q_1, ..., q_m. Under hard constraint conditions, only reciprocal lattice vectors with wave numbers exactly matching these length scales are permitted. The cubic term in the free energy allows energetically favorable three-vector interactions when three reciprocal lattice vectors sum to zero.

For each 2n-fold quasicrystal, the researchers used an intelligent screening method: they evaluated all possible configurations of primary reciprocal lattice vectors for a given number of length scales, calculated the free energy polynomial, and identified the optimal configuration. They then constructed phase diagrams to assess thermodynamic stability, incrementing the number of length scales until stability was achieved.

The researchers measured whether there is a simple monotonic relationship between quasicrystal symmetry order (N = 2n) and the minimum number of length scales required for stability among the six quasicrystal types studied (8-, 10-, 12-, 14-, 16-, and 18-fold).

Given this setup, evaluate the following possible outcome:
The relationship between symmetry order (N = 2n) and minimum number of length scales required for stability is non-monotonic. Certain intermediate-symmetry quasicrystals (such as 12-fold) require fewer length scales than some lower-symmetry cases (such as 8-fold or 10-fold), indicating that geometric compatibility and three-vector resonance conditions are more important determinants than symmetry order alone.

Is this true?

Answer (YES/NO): YES